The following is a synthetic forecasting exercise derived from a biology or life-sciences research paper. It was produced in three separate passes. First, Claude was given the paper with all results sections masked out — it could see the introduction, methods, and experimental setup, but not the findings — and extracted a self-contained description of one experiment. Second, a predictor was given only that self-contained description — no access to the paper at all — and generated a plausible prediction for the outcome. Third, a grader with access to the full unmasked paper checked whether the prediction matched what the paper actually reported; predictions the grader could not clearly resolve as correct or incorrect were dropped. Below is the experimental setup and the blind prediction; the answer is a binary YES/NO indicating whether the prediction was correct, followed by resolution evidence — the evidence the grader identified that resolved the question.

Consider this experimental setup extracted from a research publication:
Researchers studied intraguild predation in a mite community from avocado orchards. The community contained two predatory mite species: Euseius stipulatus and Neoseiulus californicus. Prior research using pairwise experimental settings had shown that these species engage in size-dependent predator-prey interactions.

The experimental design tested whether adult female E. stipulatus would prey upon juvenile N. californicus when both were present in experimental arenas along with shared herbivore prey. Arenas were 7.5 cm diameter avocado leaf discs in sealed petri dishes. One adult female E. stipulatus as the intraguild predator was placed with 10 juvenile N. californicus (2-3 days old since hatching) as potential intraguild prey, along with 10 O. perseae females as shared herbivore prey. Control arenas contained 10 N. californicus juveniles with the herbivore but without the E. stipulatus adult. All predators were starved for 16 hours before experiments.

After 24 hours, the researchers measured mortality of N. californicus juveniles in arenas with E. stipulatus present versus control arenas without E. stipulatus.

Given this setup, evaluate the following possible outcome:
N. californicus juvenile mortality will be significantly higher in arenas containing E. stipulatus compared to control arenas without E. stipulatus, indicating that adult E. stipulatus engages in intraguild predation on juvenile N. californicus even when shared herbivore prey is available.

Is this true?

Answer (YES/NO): YES